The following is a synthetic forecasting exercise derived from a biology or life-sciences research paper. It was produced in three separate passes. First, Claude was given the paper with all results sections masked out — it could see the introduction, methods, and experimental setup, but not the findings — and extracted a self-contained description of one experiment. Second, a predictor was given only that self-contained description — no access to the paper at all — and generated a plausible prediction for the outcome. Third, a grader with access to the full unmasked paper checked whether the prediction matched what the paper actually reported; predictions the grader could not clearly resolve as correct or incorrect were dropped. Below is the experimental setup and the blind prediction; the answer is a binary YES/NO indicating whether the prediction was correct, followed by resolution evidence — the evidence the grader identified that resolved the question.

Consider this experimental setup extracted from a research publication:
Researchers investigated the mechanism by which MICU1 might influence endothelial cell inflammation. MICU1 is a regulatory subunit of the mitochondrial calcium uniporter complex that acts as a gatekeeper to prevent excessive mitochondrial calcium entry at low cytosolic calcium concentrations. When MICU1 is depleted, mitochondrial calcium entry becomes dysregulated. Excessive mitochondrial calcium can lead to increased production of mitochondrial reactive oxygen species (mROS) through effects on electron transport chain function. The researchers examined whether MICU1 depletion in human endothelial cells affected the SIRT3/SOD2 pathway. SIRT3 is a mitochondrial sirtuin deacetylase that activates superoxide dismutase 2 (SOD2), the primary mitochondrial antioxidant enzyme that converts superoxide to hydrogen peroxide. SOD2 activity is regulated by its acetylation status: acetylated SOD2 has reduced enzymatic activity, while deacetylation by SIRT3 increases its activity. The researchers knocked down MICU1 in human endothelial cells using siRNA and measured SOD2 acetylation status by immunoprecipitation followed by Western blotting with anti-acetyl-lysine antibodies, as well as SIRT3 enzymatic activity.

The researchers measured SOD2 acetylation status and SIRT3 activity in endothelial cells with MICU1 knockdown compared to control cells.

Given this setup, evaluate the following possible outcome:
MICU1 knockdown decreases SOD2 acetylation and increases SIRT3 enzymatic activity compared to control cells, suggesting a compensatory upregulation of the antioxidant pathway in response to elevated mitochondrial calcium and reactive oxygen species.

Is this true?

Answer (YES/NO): NO